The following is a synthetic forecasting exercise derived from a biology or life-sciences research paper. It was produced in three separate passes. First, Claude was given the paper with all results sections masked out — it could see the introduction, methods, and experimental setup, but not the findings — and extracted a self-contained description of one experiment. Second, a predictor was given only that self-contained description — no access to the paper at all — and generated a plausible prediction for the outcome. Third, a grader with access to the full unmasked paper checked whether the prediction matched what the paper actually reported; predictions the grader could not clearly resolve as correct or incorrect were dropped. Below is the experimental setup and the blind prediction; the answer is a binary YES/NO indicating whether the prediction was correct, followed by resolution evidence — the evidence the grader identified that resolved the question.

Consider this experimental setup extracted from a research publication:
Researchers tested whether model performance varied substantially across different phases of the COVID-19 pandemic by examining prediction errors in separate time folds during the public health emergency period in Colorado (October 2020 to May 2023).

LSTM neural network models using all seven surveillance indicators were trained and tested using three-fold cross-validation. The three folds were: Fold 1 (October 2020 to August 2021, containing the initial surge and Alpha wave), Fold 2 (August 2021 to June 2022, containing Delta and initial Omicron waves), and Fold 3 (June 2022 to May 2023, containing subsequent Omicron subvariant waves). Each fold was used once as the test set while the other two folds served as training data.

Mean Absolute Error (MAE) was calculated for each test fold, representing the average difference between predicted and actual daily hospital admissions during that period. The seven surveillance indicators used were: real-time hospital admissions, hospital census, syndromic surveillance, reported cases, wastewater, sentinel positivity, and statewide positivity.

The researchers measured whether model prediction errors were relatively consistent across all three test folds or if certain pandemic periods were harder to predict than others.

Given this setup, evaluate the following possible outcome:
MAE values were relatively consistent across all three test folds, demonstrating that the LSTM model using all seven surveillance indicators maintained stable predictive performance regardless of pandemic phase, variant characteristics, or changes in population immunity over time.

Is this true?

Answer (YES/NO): NO